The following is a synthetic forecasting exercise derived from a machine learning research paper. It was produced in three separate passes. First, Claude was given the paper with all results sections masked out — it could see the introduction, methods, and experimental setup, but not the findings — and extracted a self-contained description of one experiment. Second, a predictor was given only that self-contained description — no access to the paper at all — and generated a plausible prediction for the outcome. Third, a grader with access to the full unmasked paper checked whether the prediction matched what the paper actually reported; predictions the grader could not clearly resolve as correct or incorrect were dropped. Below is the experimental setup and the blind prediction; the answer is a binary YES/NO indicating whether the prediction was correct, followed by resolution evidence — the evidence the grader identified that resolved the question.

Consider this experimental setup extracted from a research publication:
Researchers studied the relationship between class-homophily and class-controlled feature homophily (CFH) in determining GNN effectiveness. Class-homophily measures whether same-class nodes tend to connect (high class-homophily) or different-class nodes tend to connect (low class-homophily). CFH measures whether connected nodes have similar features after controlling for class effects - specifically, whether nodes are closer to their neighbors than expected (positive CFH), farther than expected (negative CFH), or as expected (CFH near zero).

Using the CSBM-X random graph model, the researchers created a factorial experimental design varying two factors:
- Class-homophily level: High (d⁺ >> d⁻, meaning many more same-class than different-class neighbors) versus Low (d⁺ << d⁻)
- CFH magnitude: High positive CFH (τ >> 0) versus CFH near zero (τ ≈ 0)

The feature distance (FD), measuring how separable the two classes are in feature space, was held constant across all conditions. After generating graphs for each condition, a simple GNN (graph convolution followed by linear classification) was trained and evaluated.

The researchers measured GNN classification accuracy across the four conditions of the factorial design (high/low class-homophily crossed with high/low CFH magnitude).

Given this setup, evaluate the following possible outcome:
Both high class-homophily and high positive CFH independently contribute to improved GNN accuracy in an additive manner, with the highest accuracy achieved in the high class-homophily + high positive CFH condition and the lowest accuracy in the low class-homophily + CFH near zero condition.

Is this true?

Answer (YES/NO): NO